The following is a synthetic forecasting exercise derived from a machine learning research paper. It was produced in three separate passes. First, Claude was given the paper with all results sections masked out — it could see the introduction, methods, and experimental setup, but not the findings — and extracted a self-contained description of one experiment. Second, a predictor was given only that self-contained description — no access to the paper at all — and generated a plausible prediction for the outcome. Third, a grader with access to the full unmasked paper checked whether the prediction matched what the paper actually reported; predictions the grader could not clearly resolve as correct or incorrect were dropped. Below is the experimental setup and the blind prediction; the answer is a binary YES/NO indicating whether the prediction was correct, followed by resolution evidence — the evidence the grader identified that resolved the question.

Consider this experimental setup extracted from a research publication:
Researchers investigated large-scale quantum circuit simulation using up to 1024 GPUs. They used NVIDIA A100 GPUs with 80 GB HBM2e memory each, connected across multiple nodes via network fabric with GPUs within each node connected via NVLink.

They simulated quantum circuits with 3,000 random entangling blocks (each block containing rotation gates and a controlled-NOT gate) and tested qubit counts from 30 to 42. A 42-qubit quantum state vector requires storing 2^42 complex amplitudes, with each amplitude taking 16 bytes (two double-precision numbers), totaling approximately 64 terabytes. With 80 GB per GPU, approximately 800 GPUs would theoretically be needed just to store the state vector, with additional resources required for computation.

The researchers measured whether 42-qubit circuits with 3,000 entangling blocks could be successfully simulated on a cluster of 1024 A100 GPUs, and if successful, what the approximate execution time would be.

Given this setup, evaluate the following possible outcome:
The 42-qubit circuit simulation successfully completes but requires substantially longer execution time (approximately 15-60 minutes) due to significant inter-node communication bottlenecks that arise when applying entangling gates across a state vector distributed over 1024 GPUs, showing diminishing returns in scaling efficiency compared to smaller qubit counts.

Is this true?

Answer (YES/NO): NO